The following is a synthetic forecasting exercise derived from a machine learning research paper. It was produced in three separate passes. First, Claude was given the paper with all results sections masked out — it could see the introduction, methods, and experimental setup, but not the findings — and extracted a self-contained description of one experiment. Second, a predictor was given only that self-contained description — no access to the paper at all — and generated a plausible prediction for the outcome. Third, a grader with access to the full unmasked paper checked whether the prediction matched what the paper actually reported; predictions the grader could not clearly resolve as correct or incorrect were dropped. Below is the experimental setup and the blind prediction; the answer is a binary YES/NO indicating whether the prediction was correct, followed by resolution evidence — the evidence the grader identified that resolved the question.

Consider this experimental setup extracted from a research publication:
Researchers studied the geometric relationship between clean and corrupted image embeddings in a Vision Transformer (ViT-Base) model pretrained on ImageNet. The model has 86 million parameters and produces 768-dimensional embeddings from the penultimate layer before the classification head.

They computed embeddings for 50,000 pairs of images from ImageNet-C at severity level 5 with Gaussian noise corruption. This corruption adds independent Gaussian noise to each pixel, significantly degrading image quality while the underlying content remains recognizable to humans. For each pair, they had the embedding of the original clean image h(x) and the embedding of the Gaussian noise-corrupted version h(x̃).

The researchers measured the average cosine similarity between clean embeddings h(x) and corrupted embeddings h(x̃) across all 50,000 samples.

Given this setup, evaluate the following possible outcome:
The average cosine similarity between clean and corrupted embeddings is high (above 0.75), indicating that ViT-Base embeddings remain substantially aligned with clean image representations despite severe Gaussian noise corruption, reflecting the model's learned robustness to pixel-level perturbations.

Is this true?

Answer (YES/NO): NO